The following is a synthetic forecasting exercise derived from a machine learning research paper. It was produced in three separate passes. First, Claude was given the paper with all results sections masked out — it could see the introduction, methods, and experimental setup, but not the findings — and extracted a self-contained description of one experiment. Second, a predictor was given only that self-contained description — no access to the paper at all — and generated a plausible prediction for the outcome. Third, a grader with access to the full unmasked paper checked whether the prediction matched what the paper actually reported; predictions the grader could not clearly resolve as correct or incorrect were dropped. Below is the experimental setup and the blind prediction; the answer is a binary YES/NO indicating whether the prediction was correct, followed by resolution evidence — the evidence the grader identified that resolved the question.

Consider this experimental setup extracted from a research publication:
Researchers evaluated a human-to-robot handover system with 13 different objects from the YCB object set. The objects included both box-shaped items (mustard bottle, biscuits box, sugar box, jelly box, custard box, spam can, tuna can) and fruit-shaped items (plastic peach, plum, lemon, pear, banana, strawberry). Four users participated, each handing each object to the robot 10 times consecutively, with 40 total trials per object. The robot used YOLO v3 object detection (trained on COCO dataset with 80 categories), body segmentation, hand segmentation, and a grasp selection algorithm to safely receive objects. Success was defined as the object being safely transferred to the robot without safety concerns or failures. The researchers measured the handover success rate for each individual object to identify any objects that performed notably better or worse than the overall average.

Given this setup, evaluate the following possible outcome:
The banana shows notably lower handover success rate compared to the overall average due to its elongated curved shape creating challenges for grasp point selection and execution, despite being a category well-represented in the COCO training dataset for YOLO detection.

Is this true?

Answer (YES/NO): NO